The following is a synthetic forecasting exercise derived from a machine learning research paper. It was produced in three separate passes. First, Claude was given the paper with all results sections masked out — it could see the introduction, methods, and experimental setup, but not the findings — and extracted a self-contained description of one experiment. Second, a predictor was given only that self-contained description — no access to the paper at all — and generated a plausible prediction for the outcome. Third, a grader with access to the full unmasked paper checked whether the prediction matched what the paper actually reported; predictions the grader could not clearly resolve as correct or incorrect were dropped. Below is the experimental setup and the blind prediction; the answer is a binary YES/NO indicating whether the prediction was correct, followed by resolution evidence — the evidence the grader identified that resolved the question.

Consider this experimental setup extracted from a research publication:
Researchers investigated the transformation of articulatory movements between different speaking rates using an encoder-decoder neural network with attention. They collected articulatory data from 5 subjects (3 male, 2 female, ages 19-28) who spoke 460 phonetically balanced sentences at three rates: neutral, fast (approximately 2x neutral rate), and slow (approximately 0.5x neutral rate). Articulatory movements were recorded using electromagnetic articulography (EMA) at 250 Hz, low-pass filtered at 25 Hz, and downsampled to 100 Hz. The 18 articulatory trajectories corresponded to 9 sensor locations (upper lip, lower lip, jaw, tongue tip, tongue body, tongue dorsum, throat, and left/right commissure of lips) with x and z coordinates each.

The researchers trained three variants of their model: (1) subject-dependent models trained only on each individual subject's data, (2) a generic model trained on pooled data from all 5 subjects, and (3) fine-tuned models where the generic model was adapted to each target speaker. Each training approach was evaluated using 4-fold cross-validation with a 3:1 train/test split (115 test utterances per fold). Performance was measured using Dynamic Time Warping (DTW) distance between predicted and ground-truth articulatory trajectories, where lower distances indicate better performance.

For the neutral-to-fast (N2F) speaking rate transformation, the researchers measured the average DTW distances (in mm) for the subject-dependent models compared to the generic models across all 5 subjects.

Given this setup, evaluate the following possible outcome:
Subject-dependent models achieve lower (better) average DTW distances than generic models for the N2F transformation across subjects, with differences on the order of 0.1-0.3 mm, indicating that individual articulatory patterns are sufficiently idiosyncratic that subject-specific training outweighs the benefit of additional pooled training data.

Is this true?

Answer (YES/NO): NO